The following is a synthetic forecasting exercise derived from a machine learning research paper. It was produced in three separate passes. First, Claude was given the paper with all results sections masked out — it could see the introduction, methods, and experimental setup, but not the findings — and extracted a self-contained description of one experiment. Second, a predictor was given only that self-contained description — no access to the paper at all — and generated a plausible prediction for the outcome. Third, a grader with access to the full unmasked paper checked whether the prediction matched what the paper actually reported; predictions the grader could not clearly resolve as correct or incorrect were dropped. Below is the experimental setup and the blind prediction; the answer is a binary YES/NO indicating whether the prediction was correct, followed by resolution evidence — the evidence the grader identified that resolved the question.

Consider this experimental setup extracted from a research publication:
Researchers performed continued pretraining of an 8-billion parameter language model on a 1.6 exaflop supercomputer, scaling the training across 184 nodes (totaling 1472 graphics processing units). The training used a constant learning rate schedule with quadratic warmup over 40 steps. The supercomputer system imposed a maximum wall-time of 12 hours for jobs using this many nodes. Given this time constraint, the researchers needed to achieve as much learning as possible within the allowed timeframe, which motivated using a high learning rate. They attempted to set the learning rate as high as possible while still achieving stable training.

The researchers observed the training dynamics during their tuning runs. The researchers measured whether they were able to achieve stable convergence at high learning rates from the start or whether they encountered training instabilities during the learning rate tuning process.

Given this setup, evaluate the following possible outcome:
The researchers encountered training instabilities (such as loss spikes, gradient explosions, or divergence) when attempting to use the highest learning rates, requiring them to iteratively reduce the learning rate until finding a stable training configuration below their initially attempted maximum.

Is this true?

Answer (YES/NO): YES